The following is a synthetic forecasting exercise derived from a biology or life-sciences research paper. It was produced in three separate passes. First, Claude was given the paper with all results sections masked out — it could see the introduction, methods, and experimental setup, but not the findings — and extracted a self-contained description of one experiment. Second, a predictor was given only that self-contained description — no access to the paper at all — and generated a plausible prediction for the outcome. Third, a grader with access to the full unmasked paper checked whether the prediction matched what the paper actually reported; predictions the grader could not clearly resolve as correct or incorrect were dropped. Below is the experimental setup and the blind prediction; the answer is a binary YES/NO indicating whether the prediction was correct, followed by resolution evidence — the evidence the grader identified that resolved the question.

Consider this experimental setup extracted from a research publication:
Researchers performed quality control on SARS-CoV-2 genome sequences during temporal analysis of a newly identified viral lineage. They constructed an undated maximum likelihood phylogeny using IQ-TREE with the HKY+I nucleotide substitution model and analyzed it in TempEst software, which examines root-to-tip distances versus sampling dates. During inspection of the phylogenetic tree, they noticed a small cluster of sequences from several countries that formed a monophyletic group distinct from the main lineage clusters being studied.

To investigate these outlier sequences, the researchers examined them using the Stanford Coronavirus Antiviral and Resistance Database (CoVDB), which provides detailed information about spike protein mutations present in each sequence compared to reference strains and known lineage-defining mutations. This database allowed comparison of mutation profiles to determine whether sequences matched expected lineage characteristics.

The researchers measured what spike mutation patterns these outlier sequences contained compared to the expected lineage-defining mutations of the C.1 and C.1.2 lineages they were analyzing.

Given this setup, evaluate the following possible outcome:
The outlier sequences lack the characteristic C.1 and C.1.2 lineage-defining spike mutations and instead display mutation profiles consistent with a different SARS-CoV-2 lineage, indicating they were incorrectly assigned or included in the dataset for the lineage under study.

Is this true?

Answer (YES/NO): YES